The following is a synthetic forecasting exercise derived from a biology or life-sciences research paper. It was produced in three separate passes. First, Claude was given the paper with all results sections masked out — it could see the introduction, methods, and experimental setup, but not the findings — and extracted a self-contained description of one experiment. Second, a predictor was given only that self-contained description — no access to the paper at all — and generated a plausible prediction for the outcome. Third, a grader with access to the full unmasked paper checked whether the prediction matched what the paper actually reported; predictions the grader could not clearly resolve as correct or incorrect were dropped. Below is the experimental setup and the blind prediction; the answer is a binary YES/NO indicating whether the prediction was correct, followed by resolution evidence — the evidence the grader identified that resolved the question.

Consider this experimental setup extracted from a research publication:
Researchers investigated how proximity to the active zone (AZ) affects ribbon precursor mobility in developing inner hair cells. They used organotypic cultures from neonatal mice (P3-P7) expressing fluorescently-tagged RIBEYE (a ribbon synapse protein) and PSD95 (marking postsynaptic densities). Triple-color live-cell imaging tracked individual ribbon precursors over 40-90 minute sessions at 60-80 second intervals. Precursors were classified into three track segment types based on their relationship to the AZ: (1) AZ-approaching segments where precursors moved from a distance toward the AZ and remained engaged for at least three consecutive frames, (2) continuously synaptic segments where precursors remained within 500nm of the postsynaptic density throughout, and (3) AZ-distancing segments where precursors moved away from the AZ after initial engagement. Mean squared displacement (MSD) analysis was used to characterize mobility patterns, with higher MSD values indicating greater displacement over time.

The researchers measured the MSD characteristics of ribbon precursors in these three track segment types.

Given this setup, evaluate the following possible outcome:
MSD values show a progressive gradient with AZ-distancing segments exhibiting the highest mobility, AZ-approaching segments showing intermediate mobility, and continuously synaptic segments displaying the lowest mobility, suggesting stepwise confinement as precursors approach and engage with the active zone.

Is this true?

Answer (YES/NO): NO